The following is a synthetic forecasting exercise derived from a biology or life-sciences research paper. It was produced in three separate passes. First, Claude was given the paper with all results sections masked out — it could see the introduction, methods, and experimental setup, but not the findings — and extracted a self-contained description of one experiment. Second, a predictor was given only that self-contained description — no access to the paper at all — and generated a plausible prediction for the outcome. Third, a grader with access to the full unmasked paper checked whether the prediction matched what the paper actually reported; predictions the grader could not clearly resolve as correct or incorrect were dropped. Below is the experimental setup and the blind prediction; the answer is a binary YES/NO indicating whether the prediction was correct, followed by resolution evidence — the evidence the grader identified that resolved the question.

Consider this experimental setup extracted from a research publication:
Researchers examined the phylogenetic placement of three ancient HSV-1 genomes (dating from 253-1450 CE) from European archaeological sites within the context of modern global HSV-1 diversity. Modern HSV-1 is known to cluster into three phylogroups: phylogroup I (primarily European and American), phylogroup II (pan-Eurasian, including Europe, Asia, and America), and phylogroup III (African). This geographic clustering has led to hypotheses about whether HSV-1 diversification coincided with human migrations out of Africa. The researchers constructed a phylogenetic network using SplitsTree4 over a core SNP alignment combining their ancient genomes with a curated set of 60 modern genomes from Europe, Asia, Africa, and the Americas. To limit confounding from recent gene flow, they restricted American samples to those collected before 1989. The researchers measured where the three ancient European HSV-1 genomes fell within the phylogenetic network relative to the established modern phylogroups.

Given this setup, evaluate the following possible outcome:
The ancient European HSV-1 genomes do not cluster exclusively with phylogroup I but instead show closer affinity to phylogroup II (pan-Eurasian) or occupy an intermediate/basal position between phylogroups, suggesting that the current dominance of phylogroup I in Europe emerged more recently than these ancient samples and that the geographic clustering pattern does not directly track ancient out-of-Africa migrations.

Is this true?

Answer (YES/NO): YES